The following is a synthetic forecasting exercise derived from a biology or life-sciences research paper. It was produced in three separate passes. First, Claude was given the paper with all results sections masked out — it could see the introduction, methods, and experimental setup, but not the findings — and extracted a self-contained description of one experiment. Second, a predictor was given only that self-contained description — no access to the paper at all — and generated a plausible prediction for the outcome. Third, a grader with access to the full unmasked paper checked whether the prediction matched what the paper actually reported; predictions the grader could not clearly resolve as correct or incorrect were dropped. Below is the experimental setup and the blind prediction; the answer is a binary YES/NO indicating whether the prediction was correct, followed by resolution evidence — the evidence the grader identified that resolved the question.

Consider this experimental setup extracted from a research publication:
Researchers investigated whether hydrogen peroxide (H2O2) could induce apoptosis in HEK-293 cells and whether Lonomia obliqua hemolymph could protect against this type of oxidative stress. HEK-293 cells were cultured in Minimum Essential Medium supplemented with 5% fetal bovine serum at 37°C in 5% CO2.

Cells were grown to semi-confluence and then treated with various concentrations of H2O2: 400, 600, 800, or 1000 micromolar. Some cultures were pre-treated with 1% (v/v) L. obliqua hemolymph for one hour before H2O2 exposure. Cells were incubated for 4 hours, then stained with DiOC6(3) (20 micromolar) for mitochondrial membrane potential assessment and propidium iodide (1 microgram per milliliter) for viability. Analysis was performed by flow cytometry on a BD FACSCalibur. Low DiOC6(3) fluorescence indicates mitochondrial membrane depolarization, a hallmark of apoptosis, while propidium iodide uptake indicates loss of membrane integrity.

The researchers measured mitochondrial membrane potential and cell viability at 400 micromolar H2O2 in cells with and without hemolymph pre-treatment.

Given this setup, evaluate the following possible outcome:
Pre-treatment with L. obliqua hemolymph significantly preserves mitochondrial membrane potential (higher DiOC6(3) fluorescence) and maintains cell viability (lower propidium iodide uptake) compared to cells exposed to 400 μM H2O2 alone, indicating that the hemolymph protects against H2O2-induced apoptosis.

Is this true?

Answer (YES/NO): YES